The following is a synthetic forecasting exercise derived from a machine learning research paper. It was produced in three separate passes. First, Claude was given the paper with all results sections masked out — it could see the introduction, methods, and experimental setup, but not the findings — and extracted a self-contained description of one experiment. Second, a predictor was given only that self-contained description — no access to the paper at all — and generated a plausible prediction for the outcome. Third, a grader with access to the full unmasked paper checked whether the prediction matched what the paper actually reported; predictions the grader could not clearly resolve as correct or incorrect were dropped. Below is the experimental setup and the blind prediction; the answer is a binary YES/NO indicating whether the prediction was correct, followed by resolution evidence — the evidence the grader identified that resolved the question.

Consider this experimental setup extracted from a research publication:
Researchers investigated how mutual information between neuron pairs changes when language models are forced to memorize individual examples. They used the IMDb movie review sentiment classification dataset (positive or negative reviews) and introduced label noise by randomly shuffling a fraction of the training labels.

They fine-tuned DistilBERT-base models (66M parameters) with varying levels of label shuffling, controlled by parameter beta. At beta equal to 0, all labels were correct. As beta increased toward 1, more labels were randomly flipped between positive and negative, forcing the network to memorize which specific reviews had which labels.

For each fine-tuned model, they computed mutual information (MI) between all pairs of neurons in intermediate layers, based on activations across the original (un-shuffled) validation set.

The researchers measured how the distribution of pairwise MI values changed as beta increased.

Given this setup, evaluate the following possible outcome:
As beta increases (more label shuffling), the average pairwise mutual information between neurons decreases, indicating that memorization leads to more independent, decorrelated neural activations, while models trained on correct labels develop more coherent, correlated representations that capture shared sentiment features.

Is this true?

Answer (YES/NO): YES